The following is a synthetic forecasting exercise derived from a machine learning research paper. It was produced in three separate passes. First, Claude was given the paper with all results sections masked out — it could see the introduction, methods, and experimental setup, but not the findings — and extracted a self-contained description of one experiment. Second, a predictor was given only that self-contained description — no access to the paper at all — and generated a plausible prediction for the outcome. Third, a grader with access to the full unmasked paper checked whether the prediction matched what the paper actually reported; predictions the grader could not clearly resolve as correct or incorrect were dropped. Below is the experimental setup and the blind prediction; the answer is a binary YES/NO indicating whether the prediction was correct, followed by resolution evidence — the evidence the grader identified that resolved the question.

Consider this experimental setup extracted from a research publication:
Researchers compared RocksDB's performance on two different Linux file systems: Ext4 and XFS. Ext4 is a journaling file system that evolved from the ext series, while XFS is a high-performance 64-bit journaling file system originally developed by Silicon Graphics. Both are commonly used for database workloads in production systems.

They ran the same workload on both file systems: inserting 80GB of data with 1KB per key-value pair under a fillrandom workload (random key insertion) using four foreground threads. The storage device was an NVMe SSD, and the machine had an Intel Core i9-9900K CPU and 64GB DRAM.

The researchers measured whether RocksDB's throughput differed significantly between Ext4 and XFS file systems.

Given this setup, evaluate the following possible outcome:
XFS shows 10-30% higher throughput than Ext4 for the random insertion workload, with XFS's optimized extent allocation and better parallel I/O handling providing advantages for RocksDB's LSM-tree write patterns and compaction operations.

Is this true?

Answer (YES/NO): NO